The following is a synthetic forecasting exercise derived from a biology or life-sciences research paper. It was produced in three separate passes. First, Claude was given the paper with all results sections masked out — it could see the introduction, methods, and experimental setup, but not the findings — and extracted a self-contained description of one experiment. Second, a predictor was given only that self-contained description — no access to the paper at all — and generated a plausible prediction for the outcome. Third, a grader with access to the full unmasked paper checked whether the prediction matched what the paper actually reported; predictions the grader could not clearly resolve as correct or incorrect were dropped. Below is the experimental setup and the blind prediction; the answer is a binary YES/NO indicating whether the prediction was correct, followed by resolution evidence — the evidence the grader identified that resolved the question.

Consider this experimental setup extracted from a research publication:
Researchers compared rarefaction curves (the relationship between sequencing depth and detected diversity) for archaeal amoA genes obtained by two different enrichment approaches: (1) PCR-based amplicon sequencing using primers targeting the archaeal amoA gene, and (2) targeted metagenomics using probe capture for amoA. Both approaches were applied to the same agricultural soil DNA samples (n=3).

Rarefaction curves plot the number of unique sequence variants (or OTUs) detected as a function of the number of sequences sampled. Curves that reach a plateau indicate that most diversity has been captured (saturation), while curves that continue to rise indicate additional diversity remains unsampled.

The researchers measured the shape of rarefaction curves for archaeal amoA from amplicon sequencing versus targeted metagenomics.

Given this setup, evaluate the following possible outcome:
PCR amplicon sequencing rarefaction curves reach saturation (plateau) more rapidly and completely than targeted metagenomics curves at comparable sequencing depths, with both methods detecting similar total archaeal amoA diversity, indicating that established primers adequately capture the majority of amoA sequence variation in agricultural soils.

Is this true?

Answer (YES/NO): NO